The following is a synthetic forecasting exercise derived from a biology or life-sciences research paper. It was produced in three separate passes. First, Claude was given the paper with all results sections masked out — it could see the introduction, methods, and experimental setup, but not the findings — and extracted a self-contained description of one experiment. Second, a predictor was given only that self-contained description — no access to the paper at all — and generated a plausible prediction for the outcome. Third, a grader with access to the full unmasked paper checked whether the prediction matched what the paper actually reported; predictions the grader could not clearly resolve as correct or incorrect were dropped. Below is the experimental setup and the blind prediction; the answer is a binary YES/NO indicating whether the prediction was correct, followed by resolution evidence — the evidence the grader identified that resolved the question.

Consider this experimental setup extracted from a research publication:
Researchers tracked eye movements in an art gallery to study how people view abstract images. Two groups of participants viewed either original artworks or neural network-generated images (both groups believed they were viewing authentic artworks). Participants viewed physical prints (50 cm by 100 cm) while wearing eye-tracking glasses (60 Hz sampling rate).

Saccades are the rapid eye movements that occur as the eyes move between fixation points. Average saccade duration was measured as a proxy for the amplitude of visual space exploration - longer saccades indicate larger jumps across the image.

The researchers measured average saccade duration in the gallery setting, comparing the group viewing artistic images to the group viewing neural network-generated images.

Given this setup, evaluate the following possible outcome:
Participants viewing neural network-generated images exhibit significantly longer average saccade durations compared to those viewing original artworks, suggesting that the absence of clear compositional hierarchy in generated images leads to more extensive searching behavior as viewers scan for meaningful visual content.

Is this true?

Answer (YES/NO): NO